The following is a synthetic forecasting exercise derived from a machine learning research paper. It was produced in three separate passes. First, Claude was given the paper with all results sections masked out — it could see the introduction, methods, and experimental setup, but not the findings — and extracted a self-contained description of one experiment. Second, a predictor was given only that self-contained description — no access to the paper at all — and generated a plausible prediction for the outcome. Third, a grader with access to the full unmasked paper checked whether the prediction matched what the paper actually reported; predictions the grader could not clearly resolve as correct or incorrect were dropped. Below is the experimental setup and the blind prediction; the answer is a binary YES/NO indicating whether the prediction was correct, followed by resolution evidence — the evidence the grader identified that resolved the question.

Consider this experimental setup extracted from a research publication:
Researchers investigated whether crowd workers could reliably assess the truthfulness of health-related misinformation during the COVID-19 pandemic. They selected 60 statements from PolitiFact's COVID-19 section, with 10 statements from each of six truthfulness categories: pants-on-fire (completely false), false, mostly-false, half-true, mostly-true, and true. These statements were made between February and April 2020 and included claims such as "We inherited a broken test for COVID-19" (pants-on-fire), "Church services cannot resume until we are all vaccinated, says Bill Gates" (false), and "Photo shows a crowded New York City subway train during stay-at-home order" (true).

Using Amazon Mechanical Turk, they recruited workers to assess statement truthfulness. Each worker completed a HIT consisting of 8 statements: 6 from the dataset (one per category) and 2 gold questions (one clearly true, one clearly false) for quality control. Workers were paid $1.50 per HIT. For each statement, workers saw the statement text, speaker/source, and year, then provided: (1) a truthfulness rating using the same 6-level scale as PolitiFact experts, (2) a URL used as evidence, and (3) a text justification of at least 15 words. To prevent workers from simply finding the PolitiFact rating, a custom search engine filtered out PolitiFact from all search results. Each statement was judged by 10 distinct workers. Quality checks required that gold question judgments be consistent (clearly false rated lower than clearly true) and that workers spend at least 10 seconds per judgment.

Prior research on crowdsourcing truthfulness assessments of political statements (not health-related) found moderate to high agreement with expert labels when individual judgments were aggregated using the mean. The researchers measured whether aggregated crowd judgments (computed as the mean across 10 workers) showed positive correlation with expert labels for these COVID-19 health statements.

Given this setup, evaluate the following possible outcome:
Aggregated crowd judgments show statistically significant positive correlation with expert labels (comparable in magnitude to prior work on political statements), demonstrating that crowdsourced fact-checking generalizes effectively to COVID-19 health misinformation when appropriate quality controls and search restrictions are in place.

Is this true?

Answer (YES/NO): YES